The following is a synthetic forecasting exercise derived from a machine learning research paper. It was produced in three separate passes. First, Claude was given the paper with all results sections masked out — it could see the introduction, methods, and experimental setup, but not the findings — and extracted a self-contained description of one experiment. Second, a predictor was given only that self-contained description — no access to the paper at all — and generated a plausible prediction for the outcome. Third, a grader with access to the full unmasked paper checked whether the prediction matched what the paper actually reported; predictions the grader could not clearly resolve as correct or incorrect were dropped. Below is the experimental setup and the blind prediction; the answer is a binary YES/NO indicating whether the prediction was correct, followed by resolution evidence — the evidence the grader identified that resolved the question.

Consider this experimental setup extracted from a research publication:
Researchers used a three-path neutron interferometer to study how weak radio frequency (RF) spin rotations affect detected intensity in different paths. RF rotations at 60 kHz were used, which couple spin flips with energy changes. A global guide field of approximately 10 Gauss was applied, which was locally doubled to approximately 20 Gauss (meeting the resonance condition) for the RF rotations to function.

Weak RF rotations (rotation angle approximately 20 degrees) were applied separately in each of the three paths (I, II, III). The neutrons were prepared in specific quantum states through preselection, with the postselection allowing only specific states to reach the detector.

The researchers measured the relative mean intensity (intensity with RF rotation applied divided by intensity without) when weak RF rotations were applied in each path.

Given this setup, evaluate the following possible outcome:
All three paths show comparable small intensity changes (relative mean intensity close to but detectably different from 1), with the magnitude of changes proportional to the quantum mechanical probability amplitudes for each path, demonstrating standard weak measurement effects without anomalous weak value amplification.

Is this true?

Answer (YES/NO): NO